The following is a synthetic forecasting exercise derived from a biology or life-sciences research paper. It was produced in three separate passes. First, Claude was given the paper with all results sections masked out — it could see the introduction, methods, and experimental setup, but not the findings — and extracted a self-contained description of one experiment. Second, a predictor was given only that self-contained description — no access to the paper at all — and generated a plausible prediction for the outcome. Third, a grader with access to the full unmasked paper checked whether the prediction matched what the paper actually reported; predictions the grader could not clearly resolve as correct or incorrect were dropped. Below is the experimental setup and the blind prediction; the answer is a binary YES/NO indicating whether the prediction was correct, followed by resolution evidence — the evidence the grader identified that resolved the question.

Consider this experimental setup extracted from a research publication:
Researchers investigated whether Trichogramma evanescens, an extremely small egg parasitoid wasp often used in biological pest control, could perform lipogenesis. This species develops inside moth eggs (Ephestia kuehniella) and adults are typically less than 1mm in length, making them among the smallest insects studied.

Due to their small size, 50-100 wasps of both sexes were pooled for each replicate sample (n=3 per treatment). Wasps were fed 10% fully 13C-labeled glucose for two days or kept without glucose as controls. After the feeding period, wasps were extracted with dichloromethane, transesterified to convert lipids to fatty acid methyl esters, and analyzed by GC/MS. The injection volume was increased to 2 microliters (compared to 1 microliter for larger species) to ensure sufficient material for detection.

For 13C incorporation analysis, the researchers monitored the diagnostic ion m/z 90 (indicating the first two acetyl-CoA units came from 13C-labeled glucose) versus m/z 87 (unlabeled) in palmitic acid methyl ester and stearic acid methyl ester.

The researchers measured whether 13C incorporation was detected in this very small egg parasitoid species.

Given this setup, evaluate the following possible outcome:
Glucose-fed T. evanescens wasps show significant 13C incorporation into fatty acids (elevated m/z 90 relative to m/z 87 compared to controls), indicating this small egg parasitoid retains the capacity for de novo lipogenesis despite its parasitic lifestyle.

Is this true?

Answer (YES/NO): YES